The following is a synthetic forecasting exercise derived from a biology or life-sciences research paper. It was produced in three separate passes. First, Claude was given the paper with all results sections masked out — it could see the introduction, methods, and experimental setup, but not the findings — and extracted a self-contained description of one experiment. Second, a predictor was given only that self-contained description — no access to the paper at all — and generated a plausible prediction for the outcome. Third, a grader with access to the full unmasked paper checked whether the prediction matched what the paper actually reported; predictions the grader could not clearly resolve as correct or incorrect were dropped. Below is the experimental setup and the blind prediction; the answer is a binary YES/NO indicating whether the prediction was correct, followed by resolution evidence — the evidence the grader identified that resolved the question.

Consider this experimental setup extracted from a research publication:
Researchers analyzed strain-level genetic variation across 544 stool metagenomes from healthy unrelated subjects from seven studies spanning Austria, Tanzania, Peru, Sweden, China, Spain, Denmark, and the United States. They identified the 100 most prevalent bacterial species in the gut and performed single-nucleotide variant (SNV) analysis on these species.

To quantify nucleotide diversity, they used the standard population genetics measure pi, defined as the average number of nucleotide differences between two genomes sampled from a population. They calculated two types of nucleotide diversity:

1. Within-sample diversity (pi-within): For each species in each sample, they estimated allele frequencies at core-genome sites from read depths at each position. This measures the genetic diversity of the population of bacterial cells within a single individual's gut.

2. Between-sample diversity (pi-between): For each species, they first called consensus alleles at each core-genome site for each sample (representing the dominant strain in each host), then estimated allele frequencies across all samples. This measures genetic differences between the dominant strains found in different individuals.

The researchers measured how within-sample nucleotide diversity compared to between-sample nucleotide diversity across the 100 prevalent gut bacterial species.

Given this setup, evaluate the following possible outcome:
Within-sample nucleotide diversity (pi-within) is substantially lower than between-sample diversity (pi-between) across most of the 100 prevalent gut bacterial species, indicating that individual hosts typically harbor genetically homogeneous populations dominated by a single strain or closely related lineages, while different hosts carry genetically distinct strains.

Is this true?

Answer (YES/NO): YES